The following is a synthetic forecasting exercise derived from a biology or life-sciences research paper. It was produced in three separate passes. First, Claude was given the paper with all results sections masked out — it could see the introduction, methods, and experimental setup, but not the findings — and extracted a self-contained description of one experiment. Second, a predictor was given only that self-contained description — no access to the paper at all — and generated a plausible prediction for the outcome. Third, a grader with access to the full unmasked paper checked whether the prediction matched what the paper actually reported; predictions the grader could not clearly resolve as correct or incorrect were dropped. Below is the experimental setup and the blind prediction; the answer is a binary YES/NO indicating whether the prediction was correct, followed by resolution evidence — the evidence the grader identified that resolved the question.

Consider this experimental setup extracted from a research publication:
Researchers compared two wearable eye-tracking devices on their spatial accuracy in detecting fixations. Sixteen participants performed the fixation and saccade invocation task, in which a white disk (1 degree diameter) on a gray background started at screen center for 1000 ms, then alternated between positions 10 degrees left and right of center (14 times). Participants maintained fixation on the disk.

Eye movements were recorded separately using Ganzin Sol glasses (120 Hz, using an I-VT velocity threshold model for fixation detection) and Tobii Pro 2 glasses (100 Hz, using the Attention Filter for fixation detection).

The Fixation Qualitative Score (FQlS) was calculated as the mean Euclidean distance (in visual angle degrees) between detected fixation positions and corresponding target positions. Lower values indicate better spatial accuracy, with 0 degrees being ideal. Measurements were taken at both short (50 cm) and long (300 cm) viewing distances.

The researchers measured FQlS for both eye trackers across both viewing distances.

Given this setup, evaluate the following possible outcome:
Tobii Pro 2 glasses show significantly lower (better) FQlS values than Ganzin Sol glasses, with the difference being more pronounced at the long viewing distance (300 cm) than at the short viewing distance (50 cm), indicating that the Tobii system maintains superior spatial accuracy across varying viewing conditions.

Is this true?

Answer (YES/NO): NO